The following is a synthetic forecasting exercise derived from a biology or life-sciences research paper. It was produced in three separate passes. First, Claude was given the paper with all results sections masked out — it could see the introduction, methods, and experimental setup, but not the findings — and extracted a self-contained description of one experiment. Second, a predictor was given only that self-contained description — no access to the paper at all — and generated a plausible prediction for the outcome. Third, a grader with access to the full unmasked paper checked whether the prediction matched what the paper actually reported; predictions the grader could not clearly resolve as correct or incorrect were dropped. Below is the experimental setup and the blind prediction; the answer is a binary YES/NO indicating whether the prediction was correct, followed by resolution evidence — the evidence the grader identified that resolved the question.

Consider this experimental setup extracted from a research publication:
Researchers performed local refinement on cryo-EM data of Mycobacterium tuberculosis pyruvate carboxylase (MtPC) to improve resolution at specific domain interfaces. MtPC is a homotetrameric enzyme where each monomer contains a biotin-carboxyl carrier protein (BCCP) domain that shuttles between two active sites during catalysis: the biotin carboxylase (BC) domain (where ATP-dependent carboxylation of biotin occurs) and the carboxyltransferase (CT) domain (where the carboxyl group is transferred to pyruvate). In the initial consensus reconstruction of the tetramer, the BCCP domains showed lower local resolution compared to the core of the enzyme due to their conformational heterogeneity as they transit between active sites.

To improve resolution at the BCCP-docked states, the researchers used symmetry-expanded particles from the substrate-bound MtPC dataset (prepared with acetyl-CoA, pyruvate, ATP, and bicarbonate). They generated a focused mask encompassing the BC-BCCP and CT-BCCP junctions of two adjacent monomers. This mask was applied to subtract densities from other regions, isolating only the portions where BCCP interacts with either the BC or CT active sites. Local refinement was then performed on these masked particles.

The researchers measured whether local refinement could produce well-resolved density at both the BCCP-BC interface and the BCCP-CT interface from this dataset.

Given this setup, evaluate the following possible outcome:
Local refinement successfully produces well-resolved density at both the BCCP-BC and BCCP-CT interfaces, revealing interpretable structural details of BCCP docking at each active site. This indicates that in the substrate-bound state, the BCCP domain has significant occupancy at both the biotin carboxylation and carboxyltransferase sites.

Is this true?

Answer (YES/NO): YES